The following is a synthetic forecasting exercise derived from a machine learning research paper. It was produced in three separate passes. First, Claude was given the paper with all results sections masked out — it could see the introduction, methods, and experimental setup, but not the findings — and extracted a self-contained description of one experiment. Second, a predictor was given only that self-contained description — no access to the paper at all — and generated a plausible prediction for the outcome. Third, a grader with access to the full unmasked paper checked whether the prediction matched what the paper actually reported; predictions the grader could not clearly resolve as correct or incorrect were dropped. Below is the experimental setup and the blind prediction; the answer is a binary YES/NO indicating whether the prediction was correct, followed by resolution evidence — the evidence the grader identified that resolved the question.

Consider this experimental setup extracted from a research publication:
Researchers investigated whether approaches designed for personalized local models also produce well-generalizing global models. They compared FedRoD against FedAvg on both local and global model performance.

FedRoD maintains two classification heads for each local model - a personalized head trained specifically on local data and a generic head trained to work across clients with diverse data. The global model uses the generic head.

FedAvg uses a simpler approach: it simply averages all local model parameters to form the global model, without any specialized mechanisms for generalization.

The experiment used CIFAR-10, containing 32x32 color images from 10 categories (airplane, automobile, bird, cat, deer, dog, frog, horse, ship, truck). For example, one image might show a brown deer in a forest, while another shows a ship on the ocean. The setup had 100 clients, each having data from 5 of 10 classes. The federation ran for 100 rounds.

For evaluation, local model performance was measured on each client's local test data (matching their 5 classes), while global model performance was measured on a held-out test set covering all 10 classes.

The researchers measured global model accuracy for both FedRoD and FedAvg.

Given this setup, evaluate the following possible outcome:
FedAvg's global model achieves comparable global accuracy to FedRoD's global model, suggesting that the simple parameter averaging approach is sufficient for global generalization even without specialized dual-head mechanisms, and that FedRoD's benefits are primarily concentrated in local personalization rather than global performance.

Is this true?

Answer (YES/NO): NO